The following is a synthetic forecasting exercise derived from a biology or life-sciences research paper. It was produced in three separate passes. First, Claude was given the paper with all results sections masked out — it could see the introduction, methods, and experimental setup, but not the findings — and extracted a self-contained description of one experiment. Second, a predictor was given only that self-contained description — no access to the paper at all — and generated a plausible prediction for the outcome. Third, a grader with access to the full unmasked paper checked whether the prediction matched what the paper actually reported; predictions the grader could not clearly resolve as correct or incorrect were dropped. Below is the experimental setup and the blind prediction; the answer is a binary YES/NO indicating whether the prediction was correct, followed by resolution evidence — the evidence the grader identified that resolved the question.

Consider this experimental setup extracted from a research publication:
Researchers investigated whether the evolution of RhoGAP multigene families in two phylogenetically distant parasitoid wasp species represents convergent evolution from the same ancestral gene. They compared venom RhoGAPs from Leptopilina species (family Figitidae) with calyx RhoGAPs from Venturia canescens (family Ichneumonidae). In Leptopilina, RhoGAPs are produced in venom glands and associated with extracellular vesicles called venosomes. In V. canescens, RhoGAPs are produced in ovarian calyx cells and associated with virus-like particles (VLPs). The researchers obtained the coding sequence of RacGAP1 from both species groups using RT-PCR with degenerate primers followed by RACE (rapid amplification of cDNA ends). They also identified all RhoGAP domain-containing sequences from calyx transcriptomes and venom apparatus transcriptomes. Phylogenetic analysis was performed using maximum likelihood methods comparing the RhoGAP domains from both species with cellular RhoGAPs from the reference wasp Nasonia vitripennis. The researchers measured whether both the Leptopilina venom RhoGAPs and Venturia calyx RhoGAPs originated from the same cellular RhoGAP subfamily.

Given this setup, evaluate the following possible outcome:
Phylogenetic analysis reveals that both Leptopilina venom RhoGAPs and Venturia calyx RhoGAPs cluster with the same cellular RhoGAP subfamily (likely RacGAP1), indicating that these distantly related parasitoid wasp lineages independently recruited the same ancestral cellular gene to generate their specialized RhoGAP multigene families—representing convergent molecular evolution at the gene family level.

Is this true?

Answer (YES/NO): YES